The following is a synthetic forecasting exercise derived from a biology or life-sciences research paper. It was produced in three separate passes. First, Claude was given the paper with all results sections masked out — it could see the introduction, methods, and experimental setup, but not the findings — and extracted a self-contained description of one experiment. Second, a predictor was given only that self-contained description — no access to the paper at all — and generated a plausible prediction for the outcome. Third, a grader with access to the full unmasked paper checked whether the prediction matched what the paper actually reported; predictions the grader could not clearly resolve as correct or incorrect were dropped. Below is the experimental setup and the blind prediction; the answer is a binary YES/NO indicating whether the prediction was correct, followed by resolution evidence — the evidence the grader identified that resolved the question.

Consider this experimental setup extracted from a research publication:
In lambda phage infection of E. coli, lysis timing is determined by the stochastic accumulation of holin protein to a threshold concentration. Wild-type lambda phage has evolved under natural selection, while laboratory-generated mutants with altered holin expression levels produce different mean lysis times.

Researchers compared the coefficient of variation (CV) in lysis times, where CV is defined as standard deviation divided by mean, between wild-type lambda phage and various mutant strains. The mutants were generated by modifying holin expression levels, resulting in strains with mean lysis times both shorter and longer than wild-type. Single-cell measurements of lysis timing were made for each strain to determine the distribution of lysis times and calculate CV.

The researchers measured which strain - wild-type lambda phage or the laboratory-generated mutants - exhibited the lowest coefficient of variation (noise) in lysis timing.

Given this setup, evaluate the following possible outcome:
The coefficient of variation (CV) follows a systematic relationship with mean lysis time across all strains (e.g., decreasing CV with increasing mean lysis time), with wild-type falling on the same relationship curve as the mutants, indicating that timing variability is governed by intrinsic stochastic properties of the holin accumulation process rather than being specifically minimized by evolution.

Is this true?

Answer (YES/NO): NO